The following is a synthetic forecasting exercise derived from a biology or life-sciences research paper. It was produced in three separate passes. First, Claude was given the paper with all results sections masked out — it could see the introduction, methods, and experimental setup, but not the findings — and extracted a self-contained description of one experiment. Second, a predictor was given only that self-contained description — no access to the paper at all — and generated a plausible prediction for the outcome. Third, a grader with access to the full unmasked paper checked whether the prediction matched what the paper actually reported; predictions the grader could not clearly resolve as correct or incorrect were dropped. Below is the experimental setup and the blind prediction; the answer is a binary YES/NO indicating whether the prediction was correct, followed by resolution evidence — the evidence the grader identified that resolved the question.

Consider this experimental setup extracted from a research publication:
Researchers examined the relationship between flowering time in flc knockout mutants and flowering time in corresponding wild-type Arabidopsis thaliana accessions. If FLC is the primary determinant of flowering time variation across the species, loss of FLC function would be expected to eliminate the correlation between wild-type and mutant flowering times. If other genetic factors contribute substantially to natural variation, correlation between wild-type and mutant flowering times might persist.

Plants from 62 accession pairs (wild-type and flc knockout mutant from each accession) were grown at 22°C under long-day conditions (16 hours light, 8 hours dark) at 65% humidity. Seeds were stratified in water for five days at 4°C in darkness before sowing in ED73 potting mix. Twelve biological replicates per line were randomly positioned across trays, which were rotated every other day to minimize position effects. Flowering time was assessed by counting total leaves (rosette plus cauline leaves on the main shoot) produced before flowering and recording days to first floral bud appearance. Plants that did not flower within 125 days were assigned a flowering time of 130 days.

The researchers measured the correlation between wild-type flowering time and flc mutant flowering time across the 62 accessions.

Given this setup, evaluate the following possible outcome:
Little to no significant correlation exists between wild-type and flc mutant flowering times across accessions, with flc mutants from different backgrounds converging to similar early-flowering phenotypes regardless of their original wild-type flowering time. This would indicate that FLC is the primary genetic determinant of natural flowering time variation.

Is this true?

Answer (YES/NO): NO